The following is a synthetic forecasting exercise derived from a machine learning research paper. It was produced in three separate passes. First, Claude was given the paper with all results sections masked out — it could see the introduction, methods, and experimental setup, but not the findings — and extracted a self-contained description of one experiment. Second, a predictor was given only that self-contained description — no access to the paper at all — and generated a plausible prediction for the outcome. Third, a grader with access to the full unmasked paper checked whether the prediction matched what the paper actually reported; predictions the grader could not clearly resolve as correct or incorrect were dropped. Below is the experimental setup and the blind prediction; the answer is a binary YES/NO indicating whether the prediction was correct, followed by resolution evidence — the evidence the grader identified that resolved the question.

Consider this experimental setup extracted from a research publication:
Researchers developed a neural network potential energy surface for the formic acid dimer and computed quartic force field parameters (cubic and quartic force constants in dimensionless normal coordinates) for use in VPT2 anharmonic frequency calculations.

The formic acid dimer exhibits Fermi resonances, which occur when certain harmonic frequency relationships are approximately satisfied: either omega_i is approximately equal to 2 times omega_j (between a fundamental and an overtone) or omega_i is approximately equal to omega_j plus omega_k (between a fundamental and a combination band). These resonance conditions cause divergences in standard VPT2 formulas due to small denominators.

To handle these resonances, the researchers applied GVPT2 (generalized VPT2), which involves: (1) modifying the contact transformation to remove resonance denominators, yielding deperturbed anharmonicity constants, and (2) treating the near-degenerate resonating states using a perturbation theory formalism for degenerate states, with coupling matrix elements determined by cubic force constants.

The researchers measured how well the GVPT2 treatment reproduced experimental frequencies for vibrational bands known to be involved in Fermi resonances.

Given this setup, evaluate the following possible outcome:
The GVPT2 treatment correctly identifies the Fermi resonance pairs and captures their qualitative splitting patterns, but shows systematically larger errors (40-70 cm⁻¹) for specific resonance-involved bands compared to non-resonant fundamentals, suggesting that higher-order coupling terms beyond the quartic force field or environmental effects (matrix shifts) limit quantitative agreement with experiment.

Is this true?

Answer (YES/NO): NO